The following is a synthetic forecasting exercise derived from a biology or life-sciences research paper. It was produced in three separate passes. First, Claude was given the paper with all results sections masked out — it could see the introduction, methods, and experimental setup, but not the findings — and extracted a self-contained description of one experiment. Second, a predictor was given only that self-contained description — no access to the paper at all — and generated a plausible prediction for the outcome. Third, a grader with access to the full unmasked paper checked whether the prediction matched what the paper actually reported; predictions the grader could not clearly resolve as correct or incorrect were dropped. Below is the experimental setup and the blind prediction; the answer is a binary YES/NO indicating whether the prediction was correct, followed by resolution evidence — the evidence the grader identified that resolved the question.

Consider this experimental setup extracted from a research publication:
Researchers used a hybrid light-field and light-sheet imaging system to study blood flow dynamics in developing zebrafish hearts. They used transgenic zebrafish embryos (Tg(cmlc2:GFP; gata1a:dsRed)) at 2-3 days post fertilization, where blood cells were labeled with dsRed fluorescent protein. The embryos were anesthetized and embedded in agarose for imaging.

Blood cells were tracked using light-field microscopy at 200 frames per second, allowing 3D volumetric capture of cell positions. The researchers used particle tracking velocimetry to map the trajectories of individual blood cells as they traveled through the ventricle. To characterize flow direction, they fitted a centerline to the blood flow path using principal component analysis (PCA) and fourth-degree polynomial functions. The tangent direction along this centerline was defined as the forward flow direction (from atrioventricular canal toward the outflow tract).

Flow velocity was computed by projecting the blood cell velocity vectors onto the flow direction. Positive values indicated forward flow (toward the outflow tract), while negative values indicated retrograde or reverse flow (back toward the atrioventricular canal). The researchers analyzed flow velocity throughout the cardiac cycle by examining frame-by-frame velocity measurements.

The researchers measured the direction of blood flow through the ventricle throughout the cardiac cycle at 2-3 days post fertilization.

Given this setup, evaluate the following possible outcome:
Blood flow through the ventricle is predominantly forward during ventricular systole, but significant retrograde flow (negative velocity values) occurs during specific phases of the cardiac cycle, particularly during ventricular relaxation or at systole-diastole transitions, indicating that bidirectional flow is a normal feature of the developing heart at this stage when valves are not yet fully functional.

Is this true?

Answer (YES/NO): YES